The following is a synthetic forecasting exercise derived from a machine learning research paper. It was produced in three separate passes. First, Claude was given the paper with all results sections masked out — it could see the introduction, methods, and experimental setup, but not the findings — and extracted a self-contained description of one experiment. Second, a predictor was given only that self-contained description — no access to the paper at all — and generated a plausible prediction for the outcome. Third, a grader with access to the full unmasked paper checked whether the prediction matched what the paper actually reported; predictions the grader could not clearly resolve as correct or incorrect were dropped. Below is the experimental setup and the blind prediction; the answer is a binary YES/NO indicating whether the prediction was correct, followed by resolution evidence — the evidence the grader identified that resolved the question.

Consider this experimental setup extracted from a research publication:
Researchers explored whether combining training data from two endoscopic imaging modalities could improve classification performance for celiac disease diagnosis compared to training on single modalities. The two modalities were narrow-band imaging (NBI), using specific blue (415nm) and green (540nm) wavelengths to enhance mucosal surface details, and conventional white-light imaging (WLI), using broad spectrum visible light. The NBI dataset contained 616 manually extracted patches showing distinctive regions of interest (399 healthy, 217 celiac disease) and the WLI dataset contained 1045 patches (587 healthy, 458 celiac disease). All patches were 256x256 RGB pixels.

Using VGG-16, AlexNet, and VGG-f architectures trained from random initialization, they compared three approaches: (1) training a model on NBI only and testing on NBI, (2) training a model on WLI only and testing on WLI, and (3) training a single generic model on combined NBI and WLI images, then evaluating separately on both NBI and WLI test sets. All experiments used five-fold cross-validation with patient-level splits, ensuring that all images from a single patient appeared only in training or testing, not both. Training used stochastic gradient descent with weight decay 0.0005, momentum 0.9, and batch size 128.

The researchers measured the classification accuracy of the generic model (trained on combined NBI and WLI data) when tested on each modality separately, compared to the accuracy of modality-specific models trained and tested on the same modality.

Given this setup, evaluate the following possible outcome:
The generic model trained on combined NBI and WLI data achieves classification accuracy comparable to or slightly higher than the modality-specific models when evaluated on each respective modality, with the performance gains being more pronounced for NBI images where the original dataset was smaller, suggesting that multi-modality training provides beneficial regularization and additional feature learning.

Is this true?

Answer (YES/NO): NO